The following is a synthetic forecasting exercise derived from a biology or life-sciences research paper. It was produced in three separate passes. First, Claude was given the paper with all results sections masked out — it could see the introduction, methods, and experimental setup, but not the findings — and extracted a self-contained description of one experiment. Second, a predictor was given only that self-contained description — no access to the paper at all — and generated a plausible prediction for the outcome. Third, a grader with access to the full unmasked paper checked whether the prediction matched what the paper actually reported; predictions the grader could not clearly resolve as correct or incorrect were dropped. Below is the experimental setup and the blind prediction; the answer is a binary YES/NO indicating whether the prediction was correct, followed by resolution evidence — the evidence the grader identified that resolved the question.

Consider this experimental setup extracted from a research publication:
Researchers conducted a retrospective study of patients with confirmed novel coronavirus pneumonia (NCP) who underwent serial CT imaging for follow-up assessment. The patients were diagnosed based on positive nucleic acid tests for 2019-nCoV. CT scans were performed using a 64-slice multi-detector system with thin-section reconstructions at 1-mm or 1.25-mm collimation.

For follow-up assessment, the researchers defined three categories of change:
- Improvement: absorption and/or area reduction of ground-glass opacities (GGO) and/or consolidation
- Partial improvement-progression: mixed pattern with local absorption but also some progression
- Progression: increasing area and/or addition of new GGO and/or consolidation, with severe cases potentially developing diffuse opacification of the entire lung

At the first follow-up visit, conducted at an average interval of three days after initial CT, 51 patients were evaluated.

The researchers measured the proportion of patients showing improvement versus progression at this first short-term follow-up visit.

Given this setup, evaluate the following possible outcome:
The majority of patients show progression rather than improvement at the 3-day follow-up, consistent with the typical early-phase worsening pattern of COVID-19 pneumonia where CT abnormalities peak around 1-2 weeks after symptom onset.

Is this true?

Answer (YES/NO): YES